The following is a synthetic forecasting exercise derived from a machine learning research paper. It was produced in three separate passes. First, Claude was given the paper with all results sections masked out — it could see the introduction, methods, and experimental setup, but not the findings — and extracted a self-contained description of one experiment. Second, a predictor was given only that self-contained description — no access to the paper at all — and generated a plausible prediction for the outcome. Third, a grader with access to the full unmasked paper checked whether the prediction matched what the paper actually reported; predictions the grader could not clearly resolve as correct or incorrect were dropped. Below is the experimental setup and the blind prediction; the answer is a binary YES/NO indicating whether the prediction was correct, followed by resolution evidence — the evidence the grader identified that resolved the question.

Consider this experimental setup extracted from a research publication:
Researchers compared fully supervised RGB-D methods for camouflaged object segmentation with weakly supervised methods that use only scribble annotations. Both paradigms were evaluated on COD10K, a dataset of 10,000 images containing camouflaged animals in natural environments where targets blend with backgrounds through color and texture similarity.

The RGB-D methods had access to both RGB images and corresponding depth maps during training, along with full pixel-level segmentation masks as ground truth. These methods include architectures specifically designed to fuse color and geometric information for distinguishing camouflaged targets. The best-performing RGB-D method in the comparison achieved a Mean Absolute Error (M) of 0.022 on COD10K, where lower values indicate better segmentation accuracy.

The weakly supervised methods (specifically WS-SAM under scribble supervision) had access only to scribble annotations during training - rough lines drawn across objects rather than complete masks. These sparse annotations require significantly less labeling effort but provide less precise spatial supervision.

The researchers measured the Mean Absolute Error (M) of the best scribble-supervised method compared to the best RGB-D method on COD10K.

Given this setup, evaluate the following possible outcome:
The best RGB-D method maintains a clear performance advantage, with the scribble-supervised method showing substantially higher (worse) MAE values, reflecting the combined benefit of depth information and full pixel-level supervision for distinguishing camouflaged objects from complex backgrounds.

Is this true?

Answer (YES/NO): YES